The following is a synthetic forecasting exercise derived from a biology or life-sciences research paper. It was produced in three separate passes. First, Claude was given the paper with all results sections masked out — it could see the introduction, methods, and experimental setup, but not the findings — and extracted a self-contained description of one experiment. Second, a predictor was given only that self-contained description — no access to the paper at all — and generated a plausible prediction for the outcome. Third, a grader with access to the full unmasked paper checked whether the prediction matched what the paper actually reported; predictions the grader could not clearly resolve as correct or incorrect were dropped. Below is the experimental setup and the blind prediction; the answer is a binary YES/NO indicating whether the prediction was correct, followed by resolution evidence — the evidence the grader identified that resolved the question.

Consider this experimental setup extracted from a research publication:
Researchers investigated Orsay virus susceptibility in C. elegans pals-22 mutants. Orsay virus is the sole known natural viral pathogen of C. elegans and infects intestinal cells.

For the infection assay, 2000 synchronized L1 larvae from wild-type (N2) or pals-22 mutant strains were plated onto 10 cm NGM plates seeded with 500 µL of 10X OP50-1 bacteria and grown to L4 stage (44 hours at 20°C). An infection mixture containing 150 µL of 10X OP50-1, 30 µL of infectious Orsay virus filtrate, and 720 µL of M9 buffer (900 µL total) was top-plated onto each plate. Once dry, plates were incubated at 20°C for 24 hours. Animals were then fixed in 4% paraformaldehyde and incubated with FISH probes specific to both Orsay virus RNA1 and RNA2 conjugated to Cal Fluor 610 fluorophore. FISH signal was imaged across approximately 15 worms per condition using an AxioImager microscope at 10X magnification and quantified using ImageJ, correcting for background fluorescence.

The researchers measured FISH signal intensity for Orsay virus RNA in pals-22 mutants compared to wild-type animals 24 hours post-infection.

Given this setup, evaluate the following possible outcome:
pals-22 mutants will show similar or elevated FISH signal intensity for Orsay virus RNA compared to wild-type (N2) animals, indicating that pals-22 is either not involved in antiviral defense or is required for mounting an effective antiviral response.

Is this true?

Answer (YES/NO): NO